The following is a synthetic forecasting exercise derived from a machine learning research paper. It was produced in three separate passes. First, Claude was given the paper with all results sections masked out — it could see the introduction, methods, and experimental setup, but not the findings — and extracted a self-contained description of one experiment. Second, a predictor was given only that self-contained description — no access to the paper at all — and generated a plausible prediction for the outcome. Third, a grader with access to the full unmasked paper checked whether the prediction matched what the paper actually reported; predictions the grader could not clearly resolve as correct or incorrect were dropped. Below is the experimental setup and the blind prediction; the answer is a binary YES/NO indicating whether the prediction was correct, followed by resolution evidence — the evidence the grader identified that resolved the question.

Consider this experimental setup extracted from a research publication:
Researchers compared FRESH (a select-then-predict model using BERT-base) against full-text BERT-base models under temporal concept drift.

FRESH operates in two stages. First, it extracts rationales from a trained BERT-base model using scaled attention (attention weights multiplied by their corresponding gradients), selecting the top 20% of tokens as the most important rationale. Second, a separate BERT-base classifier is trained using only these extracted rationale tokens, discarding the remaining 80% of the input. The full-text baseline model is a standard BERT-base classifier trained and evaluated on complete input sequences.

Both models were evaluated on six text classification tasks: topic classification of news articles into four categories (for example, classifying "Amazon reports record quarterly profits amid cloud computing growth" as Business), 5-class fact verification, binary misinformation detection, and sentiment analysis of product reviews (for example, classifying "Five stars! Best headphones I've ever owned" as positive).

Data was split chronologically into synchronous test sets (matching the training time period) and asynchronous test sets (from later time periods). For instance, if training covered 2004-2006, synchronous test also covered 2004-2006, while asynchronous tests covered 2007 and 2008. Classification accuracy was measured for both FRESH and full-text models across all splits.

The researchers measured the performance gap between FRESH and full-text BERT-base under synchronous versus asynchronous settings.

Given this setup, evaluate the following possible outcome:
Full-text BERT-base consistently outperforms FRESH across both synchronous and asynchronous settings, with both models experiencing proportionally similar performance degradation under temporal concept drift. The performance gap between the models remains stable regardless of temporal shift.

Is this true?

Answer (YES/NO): NO